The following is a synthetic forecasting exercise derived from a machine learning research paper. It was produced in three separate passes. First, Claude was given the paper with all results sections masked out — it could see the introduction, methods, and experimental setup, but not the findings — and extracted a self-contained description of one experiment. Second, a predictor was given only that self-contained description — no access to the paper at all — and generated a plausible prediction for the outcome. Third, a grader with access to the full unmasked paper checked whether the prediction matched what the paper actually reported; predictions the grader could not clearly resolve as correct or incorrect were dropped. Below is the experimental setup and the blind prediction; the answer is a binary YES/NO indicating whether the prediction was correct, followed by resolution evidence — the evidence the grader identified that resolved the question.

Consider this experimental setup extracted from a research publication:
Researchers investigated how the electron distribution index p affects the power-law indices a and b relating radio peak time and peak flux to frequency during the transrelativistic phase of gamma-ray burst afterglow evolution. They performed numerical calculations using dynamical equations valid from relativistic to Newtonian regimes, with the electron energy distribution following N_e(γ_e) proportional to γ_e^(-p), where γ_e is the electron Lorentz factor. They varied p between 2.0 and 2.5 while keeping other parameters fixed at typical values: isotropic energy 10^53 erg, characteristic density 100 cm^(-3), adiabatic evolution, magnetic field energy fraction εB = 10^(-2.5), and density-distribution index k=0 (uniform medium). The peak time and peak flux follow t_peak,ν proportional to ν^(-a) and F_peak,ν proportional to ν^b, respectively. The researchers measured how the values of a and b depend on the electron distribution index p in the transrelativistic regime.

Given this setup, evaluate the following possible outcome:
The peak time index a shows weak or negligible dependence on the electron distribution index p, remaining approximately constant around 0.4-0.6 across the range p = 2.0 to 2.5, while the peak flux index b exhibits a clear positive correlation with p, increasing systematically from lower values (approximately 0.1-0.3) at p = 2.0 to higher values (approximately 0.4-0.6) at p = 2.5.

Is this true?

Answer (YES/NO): NO